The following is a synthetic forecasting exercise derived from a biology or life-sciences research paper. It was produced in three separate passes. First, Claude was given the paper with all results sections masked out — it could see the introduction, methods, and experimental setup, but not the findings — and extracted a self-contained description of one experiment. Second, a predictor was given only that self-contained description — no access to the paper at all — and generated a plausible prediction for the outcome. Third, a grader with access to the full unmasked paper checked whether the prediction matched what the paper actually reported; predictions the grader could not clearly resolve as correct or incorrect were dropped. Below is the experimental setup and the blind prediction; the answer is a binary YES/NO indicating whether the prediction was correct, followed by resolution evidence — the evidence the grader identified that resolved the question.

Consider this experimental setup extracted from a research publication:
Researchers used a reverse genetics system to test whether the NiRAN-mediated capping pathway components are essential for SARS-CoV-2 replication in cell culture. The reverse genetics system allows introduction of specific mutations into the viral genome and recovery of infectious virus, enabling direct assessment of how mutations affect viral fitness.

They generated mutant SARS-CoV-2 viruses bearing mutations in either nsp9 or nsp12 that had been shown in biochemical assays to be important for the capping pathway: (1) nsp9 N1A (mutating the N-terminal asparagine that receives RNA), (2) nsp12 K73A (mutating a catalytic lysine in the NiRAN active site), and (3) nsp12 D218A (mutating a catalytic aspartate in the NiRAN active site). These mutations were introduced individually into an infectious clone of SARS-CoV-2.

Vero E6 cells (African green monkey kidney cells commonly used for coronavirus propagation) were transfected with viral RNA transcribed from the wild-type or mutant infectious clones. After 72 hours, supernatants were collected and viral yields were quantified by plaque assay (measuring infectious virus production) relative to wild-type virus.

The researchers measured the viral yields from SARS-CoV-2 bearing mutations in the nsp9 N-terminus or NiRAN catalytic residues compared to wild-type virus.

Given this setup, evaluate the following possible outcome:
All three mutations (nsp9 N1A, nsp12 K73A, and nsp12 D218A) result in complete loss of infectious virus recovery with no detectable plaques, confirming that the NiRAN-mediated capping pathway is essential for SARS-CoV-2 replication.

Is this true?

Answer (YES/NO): NO